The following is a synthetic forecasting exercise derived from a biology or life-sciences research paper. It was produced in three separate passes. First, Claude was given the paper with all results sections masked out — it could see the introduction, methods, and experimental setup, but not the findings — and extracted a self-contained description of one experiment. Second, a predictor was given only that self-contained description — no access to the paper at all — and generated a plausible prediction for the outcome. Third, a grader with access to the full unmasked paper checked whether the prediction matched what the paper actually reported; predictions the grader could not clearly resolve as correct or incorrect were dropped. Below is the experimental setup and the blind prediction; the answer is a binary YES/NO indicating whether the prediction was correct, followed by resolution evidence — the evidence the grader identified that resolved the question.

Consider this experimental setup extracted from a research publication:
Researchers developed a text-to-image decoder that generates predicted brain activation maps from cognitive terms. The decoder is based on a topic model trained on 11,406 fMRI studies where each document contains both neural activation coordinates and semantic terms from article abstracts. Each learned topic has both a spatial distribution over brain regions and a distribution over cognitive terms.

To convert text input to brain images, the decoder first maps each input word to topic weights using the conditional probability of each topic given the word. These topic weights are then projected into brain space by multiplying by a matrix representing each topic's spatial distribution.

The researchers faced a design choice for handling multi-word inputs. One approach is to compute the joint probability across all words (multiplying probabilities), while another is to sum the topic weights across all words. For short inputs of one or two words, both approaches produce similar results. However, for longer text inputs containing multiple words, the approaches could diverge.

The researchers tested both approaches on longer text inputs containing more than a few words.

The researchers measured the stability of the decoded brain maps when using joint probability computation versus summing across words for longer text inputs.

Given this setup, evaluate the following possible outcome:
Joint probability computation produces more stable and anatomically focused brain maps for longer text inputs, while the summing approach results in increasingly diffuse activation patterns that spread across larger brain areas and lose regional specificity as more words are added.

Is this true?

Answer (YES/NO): NO